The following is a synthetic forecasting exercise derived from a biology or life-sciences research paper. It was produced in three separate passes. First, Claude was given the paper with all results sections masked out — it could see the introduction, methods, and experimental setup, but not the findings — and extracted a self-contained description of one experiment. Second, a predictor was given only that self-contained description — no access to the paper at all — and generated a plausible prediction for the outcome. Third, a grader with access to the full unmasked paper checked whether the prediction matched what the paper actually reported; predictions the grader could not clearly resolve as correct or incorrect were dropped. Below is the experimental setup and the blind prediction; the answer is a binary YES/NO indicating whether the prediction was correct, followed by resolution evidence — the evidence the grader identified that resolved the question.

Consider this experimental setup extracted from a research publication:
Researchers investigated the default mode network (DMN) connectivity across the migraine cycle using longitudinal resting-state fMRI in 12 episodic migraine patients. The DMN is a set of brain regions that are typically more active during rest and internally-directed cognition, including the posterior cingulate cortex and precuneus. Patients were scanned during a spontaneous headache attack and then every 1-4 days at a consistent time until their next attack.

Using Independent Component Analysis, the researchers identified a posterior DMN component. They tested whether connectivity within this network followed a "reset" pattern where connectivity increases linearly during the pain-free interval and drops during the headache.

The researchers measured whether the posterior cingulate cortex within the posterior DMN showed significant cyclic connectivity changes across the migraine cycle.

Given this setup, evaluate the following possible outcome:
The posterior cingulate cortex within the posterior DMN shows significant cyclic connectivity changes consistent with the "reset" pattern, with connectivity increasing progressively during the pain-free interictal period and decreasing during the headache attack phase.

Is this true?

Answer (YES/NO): YES